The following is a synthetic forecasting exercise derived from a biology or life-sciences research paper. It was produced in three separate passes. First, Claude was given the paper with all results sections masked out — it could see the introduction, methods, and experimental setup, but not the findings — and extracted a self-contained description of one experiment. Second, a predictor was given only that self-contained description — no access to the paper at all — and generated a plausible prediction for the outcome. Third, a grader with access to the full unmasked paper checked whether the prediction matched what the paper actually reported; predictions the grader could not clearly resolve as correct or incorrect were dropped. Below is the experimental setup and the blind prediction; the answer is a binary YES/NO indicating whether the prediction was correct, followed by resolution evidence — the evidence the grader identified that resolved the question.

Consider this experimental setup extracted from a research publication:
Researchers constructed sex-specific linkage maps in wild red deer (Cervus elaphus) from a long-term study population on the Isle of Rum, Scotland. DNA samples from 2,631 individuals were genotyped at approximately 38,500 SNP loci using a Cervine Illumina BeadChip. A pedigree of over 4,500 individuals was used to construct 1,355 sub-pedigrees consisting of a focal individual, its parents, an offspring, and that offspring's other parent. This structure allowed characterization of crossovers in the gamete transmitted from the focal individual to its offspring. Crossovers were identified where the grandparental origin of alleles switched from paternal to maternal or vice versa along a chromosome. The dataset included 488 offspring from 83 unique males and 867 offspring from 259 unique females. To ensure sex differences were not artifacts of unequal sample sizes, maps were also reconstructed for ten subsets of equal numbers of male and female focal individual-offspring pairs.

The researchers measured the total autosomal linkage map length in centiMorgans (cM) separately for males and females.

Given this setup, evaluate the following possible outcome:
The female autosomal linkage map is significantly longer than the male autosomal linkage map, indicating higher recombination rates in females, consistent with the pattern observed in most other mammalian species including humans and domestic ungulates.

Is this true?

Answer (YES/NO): NO